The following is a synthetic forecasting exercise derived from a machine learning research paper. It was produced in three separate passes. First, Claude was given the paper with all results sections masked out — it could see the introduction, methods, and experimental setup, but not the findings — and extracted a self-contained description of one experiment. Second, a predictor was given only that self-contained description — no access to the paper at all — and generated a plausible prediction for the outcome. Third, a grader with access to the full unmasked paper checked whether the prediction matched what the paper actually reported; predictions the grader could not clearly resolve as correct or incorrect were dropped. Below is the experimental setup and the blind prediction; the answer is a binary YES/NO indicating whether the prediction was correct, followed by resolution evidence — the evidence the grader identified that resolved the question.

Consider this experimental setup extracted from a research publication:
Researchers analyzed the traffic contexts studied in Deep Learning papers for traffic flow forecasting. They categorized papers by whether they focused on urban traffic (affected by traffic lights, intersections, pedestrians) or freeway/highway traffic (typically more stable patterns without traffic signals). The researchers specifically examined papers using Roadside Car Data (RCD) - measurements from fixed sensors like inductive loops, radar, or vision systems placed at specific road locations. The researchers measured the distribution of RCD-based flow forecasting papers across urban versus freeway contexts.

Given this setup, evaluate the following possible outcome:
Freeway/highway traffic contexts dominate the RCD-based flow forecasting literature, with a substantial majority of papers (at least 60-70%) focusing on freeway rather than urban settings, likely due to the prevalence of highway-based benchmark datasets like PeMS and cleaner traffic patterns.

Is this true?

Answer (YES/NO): YES